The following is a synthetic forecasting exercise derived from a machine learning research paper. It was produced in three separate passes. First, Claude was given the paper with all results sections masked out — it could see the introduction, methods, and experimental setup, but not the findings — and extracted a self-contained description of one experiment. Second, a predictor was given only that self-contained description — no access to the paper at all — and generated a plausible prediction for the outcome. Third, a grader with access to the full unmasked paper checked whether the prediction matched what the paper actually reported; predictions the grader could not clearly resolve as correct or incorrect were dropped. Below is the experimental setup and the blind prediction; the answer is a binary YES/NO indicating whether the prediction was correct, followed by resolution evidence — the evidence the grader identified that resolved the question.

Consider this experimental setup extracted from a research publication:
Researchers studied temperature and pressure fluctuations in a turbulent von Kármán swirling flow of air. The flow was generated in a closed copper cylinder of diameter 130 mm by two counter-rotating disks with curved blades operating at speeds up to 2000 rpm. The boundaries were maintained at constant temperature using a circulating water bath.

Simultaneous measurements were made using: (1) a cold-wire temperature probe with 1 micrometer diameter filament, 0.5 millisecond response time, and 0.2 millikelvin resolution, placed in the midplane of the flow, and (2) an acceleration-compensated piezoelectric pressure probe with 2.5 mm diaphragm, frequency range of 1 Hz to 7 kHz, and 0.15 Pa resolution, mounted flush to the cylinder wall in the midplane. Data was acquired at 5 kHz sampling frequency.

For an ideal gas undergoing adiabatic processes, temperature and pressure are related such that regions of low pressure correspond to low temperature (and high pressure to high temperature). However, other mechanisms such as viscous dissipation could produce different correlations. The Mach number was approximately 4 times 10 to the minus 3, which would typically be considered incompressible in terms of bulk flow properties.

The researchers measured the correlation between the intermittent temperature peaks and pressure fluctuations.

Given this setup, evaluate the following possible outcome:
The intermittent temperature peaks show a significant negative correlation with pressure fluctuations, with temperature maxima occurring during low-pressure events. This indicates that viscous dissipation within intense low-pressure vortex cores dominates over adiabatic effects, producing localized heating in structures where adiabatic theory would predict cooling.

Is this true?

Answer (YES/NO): NO